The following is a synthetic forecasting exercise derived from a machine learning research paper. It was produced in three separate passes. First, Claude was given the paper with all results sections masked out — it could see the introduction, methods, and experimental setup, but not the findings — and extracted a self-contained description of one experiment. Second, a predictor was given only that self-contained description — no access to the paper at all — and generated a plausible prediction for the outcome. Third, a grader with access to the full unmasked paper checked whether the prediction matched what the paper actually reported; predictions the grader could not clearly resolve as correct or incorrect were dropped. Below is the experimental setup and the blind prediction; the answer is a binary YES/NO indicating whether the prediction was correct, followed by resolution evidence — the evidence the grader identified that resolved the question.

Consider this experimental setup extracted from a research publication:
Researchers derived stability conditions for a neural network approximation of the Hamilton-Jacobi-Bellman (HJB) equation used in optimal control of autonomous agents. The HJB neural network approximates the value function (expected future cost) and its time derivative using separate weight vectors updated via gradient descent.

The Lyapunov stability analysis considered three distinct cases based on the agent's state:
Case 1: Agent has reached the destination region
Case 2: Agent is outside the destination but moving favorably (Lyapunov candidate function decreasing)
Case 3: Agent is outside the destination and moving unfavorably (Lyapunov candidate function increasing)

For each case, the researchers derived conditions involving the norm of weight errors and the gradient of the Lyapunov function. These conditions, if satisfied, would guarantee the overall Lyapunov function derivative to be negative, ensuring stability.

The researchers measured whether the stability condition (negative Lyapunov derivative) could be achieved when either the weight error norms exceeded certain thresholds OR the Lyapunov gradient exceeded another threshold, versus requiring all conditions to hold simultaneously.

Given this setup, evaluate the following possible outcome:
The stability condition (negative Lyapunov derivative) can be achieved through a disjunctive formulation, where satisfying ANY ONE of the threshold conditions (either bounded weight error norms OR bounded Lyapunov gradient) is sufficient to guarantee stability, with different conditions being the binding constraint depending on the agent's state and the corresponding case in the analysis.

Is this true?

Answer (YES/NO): YES